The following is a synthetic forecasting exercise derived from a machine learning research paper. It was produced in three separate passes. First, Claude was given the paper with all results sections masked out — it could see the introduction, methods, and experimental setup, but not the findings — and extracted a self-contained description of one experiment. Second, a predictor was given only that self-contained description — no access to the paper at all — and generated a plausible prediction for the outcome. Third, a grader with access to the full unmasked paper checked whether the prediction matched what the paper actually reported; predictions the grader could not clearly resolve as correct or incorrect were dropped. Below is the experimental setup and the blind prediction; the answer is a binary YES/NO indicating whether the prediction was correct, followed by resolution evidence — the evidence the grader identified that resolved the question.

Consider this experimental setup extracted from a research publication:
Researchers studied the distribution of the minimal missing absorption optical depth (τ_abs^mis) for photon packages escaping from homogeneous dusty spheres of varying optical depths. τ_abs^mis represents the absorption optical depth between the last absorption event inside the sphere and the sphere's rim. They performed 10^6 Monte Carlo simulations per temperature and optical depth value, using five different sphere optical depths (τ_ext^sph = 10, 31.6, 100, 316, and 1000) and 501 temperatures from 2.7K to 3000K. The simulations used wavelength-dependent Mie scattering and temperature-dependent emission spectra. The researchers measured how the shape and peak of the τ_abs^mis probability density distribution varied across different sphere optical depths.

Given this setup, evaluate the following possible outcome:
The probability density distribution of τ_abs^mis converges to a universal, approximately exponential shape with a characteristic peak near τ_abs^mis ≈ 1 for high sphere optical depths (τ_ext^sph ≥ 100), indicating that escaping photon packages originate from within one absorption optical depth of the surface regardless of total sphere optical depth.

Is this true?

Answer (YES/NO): NO